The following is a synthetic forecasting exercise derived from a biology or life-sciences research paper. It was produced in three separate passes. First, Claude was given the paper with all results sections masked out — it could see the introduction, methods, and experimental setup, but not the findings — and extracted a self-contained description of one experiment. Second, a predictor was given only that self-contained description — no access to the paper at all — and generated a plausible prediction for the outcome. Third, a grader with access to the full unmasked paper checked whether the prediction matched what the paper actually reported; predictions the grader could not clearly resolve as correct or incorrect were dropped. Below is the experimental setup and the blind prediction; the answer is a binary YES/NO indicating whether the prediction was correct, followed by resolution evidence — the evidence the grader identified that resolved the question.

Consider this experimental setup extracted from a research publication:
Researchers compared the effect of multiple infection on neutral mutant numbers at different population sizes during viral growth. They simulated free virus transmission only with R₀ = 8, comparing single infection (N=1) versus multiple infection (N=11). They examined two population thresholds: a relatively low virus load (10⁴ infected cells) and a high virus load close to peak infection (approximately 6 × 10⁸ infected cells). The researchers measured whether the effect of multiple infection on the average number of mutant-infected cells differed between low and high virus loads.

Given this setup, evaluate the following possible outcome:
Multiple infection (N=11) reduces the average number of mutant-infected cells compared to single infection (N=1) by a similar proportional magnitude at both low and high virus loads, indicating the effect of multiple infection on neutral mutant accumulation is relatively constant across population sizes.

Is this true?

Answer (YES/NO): NO